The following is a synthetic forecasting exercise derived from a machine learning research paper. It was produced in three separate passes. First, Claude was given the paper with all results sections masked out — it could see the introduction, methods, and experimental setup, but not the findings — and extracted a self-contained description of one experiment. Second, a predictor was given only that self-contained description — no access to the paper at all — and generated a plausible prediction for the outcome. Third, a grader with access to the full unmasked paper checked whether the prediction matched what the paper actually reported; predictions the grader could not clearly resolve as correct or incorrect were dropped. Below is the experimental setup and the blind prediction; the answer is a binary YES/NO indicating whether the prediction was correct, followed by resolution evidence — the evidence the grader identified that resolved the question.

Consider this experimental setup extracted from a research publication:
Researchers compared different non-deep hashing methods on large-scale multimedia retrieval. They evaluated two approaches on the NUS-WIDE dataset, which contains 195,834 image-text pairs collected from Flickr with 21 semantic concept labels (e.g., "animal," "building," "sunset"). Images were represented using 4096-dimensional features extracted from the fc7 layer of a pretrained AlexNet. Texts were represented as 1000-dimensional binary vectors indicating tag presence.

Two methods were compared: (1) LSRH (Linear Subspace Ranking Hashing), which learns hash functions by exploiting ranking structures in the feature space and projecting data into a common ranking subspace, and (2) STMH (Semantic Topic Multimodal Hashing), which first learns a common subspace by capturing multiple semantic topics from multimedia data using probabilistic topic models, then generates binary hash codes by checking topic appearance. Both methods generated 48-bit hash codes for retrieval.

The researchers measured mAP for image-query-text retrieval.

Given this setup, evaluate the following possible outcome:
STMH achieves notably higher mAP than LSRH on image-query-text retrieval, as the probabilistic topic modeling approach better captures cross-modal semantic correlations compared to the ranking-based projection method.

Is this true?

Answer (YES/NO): NO